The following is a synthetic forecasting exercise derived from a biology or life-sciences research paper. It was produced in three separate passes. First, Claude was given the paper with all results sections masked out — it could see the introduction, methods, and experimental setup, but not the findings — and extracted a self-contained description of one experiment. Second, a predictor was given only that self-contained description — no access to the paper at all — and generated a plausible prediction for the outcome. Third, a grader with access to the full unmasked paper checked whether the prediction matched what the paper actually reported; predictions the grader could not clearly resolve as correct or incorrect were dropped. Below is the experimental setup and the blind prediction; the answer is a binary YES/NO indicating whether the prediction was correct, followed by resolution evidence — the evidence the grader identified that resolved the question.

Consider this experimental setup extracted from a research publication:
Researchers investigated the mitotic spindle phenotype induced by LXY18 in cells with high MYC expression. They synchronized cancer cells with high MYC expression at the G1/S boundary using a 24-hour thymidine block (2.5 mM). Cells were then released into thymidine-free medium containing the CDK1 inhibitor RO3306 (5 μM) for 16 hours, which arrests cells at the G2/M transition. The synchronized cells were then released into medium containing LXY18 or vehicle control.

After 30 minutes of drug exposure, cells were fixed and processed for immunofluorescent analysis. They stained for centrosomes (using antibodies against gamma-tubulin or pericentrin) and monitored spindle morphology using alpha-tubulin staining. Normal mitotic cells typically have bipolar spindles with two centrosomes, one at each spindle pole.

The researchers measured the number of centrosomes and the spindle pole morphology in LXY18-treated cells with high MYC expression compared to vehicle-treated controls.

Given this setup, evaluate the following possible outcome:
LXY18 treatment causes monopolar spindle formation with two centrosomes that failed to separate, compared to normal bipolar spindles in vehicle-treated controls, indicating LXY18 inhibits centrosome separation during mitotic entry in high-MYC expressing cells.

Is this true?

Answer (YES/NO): NO